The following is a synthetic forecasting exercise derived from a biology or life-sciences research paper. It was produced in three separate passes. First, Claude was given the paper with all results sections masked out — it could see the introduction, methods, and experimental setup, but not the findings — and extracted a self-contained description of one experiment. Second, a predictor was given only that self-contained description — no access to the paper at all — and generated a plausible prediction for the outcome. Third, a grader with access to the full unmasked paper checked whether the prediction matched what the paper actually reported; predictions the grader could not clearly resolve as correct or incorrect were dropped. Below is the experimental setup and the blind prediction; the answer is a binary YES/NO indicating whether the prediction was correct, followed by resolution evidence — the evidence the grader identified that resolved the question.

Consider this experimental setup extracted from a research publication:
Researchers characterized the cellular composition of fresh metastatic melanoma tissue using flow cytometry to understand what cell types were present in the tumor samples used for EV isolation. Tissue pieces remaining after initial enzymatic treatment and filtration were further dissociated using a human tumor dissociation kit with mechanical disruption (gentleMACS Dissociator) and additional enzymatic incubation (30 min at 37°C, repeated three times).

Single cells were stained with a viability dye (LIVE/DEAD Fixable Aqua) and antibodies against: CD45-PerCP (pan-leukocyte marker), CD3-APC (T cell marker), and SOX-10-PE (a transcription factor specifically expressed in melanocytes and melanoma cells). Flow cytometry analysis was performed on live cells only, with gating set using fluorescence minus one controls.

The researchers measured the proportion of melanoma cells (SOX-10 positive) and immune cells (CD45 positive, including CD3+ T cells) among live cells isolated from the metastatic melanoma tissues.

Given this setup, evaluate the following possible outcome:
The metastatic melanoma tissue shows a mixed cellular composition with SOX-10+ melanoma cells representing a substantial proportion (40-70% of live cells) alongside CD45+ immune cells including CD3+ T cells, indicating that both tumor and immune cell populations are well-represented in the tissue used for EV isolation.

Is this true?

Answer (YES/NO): NO